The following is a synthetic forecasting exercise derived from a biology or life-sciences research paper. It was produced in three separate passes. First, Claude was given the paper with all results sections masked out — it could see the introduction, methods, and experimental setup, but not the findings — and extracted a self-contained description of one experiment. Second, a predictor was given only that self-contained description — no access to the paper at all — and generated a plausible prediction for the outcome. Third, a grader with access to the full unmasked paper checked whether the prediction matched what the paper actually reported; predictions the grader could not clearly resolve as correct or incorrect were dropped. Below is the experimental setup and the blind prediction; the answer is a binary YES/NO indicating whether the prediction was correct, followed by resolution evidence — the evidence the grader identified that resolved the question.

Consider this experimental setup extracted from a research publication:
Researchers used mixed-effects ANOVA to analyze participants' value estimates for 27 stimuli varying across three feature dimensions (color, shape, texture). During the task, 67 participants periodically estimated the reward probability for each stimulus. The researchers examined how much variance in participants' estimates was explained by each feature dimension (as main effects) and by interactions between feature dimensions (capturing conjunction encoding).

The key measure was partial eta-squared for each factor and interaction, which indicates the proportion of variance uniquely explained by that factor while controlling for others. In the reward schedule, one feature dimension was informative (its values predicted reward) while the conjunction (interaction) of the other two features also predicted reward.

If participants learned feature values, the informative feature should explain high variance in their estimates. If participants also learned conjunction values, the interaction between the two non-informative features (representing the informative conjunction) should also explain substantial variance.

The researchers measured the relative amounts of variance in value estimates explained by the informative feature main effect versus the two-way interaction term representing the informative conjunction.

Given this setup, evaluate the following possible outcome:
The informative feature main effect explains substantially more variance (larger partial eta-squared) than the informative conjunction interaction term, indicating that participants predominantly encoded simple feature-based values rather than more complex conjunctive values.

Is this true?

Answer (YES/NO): NO